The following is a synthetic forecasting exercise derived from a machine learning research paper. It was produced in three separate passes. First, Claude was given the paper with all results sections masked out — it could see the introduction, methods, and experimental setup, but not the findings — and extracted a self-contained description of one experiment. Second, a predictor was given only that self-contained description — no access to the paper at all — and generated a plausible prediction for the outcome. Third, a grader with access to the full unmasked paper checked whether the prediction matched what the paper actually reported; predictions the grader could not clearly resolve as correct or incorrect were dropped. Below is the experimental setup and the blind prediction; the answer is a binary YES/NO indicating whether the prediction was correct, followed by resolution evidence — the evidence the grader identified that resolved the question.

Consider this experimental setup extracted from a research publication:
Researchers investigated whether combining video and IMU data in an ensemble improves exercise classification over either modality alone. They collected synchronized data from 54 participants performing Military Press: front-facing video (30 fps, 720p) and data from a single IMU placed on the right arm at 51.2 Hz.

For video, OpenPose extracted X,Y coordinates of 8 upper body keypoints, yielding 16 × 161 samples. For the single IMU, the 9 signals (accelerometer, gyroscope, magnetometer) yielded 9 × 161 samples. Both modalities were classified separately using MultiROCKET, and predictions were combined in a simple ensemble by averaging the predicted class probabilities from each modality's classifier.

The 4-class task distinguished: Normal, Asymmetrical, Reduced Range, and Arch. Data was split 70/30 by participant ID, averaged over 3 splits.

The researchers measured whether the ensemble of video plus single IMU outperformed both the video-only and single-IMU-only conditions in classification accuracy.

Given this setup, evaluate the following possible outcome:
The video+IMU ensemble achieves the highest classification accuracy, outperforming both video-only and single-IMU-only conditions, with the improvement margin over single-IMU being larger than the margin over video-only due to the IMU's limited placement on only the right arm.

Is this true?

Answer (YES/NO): YES